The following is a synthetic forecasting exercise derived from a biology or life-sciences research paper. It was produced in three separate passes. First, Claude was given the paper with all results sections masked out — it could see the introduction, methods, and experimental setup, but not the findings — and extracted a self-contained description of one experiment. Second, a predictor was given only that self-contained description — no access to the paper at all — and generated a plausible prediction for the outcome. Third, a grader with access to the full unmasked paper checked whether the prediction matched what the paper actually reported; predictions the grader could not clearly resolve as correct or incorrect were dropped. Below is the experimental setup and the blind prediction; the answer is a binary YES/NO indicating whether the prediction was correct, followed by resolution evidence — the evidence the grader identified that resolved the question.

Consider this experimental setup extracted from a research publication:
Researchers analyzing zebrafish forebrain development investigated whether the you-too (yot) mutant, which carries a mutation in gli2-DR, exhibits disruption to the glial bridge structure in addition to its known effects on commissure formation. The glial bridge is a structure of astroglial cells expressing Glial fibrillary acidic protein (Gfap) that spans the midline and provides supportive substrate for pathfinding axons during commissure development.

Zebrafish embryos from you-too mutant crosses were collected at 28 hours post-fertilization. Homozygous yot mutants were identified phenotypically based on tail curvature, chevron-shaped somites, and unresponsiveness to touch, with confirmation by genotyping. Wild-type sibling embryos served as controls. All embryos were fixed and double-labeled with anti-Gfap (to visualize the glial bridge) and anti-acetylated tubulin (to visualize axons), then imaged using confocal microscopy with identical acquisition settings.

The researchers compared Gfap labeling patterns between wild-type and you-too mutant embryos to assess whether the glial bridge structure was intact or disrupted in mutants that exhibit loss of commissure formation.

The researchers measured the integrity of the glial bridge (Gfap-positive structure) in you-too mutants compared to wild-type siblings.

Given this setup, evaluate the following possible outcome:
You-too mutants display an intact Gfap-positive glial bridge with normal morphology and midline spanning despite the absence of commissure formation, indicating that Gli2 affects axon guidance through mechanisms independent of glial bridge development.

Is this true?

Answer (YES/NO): NO